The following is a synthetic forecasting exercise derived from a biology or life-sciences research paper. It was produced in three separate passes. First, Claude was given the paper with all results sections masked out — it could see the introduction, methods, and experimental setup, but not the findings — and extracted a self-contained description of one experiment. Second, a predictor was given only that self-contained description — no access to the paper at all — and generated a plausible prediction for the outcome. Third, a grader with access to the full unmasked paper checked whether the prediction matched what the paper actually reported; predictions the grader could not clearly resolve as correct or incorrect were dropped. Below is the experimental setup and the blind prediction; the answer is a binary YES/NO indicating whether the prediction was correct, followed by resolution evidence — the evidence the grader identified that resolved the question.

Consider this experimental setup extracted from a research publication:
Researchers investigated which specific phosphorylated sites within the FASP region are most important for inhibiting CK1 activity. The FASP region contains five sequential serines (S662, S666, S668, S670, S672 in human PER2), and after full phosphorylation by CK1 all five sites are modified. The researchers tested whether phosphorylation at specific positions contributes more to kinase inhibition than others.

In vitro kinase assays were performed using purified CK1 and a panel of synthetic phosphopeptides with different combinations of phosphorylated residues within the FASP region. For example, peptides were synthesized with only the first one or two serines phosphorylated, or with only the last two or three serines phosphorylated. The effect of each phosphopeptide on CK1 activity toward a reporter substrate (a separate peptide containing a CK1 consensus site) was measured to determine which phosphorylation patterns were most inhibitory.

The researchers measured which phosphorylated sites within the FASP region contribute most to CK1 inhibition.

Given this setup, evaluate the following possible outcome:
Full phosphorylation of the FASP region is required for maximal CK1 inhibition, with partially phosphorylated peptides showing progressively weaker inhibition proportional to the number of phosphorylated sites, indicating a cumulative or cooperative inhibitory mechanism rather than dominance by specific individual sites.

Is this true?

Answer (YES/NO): YES